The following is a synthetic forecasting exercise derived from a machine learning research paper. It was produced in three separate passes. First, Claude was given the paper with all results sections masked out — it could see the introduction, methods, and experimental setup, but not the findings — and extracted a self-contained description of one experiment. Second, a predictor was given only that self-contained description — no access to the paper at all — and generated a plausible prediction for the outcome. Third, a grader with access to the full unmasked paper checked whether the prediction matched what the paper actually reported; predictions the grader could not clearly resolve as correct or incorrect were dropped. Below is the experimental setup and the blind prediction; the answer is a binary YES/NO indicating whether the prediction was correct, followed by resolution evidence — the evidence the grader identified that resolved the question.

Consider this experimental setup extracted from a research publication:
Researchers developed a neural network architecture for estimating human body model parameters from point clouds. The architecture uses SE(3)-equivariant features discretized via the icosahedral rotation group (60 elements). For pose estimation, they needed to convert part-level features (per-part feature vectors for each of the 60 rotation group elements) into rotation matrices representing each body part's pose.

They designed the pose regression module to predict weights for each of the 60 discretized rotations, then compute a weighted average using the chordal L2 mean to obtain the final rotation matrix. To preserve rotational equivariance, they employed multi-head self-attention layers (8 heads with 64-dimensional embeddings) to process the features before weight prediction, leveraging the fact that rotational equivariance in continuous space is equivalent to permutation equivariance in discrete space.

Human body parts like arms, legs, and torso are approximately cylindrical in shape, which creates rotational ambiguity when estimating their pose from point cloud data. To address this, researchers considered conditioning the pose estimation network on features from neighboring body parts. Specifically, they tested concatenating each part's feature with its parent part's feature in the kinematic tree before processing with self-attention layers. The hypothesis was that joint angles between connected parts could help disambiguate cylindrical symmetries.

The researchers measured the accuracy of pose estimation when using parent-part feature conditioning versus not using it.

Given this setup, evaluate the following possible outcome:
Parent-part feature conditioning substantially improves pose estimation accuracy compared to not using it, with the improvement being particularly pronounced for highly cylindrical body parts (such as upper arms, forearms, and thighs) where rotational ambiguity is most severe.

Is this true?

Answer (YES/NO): NO